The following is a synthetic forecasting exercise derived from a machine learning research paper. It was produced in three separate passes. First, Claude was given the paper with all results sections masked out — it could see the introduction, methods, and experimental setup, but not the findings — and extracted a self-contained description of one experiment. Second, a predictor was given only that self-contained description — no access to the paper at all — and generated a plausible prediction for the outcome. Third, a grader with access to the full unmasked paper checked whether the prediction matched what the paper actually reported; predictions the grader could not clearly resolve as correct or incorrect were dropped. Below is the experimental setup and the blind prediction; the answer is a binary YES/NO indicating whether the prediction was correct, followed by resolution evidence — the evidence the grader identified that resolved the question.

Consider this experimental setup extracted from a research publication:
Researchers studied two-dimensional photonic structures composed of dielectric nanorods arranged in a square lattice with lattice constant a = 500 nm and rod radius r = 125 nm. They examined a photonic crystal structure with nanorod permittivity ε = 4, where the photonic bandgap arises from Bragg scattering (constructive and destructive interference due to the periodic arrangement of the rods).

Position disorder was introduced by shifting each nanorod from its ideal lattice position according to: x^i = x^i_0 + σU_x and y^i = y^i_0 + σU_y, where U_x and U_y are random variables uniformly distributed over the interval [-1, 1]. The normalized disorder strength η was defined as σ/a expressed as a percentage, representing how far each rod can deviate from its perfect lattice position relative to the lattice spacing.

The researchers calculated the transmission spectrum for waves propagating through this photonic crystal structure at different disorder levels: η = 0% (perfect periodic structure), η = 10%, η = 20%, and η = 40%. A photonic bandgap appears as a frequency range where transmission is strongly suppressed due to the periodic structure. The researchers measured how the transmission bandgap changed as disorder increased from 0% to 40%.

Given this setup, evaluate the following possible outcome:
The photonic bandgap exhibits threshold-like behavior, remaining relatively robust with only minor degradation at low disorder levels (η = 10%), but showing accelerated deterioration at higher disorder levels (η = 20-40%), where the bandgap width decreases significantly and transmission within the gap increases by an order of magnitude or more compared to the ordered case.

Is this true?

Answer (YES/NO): NO